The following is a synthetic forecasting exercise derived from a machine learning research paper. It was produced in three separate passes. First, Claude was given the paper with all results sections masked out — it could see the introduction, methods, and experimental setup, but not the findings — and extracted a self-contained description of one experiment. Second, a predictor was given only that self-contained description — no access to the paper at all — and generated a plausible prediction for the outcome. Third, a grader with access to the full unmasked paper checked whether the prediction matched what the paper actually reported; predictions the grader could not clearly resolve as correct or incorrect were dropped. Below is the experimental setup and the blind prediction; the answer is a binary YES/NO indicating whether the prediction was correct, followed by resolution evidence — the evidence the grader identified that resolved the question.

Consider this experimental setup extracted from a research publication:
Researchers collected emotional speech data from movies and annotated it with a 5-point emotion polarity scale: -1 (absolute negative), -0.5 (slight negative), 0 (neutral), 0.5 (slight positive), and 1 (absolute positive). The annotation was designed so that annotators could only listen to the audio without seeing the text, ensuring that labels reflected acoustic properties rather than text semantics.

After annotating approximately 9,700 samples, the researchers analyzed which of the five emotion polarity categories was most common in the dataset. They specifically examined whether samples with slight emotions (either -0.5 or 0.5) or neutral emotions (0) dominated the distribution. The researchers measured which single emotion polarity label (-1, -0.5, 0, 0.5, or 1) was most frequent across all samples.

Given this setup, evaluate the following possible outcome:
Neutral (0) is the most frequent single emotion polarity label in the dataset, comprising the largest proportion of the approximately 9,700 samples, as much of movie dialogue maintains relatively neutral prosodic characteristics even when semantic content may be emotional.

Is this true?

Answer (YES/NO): NO